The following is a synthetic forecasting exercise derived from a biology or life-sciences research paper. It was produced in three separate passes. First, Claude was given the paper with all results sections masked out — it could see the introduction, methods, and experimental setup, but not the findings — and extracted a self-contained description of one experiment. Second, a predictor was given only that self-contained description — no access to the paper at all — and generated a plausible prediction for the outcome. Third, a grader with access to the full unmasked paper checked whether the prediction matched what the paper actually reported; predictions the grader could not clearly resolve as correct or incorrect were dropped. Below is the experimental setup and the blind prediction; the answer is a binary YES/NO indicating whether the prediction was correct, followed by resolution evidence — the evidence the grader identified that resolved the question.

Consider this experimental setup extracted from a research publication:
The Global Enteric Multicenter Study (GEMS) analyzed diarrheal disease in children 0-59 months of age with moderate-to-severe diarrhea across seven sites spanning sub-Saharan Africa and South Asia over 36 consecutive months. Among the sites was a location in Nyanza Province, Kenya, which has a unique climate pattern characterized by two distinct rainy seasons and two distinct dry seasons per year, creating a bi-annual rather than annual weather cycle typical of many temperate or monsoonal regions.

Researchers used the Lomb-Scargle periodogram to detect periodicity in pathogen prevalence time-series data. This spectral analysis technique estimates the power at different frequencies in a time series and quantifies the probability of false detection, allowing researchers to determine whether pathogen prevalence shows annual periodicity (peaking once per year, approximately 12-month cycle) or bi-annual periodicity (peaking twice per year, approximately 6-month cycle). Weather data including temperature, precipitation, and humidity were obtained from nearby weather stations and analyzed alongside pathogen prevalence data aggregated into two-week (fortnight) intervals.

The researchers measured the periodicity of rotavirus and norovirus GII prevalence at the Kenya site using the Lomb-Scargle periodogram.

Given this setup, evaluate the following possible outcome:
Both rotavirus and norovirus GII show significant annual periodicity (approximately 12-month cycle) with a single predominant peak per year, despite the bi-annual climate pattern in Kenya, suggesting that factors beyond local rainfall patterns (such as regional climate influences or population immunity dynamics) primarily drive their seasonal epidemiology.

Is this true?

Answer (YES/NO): NO